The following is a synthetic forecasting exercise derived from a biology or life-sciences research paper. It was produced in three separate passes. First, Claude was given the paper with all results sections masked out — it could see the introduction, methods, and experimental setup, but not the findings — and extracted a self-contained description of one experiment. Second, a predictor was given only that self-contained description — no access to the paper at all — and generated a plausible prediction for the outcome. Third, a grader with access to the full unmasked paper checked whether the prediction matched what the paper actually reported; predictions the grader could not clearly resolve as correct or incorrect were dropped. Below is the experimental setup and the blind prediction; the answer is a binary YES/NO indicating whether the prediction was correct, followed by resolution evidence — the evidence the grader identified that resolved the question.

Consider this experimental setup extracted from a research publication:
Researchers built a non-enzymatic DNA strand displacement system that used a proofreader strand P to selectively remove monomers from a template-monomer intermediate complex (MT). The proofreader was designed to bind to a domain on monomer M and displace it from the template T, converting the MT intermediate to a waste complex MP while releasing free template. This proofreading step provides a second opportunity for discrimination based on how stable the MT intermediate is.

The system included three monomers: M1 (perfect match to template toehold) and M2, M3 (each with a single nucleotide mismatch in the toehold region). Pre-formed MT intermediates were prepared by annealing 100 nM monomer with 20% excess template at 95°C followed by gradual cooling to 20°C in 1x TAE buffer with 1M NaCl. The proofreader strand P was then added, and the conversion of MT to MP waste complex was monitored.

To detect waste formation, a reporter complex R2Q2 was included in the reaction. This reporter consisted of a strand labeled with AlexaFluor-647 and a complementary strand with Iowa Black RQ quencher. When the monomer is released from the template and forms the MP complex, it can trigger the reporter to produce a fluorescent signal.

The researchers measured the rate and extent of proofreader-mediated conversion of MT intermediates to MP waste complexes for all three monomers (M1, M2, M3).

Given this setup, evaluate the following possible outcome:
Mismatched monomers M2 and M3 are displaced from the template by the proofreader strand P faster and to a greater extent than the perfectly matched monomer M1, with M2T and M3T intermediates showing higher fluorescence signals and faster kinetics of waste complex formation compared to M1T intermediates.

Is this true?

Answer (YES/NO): YES